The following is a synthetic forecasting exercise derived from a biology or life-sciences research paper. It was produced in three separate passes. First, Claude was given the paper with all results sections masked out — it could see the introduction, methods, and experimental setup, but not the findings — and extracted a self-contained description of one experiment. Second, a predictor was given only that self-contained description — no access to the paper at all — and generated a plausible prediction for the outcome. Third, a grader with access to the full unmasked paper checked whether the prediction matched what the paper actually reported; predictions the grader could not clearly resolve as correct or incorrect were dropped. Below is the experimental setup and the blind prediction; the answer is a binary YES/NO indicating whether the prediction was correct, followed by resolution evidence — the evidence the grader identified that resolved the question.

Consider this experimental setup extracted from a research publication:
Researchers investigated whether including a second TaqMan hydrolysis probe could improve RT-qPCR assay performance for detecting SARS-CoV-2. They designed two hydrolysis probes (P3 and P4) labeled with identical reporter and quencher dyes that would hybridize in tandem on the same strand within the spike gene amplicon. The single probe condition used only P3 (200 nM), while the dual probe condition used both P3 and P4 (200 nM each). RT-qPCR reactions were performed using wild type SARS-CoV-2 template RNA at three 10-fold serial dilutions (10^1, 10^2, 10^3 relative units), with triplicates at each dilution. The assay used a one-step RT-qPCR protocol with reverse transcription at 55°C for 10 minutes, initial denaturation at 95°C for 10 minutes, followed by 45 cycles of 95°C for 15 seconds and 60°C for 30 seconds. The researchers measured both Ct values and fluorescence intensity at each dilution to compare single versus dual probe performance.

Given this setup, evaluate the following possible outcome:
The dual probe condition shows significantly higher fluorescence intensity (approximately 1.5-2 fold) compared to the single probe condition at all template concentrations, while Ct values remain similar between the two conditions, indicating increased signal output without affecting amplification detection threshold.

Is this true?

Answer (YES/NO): NO